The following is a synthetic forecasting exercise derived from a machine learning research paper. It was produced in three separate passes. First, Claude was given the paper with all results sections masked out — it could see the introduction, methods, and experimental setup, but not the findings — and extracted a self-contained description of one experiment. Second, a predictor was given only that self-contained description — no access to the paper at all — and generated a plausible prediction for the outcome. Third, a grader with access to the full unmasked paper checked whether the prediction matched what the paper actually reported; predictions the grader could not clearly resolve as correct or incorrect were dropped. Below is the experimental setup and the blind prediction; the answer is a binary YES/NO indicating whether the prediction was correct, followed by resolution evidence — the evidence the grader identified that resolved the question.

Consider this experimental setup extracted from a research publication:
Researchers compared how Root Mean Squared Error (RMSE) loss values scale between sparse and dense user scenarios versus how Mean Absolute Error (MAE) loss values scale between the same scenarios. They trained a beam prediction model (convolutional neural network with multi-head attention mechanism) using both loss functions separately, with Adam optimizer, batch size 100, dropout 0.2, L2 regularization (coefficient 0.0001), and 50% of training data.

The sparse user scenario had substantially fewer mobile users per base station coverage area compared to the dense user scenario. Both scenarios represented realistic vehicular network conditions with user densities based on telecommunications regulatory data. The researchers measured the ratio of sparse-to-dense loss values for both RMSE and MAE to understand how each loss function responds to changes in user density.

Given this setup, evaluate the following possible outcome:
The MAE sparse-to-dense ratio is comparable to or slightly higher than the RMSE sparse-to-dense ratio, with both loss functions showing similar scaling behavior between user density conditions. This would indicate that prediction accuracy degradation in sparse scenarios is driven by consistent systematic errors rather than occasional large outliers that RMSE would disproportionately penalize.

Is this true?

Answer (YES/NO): YES